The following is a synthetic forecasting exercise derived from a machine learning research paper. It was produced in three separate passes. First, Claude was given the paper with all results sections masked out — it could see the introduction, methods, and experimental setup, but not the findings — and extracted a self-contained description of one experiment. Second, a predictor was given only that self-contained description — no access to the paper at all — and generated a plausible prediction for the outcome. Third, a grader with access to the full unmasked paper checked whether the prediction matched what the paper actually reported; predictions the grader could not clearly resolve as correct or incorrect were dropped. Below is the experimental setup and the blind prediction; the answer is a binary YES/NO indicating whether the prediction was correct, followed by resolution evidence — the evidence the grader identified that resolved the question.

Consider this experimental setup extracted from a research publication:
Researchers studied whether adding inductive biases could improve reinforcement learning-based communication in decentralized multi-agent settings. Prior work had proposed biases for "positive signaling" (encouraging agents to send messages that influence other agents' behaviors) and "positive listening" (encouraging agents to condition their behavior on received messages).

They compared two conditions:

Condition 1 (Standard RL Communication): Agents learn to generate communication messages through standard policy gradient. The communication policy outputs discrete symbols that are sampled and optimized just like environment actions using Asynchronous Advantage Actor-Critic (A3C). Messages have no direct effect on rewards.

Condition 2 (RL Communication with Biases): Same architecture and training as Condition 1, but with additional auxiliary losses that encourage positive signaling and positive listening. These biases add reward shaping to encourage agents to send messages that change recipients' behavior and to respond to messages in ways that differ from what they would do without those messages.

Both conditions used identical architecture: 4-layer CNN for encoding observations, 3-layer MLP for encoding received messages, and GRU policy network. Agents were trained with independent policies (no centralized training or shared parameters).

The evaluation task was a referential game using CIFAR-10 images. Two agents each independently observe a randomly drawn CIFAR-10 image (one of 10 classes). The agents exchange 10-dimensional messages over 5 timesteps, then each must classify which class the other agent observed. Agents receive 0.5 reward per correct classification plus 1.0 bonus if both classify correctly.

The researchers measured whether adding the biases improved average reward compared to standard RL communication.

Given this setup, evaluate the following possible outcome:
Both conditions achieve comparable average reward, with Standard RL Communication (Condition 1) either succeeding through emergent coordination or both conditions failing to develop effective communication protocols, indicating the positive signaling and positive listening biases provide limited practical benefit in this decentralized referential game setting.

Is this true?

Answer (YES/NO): YES